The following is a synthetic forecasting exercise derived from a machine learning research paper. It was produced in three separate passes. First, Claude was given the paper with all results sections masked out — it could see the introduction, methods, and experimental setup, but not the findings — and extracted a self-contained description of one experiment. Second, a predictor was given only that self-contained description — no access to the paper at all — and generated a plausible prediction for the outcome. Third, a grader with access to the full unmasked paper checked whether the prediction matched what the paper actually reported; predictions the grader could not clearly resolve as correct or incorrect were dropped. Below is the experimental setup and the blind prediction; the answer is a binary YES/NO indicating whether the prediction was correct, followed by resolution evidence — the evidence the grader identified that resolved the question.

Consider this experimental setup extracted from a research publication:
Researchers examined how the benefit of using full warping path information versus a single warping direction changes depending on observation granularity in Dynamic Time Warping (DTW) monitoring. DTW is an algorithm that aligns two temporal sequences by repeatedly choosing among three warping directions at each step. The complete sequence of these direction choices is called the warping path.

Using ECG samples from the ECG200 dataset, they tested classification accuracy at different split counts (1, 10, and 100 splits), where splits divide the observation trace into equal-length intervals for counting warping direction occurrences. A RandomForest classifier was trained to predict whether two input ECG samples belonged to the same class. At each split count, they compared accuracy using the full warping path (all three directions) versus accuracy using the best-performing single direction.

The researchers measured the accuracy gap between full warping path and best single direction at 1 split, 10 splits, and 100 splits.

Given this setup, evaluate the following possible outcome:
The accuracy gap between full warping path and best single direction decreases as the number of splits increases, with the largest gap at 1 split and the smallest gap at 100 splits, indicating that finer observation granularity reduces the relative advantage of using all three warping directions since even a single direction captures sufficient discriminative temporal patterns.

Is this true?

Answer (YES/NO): YES